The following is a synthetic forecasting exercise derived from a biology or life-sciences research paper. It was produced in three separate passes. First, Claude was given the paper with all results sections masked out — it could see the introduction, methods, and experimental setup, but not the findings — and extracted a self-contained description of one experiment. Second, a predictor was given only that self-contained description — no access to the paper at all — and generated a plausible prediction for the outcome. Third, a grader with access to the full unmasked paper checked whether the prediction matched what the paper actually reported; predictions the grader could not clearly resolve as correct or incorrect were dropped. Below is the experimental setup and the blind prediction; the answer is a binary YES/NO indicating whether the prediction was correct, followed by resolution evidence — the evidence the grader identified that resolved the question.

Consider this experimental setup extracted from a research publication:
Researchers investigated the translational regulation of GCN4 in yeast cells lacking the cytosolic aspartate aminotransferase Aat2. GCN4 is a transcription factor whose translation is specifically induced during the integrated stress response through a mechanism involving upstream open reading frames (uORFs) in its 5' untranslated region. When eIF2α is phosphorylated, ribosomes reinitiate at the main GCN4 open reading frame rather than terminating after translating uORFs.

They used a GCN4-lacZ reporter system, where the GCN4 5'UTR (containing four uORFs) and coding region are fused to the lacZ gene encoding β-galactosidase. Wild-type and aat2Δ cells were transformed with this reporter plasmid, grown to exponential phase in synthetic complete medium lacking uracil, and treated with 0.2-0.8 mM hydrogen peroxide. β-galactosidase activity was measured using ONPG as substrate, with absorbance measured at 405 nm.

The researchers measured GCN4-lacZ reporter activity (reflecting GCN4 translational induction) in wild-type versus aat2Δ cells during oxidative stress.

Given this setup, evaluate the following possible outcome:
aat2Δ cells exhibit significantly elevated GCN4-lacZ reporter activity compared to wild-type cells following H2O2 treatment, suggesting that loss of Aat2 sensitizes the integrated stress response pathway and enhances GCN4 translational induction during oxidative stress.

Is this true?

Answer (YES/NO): YES